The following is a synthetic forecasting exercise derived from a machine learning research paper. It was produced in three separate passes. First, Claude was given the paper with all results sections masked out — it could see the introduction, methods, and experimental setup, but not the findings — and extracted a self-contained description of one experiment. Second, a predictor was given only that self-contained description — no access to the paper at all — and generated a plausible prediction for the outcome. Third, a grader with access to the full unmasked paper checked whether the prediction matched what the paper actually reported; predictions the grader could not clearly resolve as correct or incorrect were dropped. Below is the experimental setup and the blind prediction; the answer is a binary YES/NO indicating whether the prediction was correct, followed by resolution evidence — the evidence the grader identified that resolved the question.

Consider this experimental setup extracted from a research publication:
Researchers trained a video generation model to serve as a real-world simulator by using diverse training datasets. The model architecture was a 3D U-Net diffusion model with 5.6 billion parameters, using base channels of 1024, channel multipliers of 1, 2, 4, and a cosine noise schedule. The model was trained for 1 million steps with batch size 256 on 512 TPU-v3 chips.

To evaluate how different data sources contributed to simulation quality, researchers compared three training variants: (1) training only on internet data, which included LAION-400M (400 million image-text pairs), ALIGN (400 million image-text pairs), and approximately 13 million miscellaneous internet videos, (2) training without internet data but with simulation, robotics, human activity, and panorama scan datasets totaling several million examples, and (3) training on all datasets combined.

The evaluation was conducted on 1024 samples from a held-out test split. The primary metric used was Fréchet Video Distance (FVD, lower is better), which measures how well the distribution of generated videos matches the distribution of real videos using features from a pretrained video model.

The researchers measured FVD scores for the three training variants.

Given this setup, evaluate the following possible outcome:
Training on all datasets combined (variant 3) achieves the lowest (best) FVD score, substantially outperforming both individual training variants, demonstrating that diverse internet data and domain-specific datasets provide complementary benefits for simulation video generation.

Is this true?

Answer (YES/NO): NO